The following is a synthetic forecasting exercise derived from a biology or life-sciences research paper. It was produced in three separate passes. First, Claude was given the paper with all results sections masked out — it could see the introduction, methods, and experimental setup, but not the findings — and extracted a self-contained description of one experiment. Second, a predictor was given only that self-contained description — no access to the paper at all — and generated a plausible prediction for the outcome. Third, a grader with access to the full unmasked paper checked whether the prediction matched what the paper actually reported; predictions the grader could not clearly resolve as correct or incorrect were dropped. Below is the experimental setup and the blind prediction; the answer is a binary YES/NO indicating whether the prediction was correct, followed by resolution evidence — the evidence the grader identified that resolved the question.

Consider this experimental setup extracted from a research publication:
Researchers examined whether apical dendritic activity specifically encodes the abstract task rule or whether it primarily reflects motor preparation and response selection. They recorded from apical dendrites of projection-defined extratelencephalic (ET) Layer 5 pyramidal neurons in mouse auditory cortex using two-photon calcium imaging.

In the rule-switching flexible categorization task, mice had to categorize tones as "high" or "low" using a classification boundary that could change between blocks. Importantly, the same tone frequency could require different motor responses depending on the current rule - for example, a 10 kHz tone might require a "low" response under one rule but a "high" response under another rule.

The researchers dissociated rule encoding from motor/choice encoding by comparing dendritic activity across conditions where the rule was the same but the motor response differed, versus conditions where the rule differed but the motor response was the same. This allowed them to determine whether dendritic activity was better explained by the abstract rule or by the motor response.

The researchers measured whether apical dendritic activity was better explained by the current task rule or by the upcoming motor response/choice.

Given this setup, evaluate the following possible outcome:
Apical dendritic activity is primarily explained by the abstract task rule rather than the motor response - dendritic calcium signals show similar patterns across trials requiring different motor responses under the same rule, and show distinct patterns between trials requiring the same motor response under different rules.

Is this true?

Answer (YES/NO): YES